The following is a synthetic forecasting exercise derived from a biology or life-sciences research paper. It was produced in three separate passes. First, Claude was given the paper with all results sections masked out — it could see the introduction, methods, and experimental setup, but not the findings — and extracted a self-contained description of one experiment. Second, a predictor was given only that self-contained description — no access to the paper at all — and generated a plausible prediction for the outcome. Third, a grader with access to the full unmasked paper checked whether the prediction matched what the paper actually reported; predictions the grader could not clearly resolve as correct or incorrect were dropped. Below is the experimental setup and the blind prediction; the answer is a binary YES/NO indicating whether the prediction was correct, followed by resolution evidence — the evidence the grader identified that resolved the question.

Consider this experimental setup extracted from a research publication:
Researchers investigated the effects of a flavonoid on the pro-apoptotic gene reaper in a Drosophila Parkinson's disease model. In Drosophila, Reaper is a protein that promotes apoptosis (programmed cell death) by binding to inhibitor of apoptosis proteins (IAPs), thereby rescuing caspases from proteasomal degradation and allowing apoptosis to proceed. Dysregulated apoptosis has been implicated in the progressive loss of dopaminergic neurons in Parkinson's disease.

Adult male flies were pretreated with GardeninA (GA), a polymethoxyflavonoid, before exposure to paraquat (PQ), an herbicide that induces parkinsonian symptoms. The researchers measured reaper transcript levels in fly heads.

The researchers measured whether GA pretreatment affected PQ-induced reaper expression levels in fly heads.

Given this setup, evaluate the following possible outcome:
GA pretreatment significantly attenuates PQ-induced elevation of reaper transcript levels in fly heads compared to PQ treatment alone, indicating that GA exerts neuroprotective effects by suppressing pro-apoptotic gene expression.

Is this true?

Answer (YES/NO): YES